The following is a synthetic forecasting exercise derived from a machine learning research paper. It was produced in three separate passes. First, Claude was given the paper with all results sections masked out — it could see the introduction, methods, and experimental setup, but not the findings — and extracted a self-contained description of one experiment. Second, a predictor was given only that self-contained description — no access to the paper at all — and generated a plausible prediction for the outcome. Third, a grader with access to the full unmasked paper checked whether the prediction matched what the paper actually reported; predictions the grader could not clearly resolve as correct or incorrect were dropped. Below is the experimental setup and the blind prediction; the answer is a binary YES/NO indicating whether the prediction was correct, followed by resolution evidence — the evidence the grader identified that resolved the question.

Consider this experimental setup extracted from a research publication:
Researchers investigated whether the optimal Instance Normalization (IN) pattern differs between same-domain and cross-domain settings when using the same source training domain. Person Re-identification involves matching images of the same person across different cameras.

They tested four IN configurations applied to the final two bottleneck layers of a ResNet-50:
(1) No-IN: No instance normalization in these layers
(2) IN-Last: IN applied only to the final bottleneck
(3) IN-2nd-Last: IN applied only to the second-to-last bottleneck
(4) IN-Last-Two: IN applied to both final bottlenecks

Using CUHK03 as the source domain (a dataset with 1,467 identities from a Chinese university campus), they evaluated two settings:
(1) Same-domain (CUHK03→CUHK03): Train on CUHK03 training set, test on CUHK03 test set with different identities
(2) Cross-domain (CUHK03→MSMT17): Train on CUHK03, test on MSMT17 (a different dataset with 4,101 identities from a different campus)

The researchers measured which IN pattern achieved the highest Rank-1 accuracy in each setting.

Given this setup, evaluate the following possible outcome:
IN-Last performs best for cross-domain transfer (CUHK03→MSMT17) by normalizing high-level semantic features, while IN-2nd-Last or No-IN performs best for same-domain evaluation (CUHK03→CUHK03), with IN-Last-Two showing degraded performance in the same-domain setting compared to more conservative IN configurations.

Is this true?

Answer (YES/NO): NO